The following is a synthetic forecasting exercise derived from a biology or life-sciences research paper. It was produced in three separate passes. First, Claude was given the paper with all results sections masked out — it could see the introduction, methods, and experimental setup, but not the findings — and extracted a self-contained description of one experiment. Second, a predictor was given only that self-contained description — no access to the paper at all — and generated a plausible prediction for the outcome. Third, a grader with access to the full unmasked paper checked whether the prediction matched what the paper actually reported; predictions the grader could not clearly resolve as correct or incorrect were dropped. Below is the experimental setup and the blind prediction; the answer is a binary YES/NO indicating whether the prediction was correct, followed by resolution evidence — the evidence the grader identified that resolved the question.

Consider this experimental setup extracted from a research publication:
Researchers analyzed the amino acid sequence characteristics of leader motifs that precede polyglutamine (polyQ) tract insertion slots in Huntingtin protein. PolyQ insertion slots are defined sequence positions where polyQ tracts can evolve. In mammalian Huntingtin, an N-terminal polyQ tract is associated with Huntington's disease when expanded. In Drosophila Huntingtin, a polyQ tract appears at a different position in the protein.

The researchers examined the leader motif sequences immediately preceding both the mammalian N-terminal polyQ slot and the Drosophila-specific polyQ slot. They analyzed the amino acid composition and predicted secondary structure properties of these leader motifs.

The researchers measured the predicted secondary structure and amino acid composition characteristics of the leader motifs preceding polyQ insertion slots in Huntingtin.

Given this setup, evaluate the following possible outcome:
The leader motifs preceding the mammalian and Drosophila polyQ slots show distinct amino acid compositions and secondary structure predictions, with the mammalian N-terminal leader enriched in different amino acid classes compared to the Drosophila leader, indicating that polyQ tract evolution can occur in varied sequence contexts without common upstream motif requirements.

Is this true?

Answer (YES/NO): NO